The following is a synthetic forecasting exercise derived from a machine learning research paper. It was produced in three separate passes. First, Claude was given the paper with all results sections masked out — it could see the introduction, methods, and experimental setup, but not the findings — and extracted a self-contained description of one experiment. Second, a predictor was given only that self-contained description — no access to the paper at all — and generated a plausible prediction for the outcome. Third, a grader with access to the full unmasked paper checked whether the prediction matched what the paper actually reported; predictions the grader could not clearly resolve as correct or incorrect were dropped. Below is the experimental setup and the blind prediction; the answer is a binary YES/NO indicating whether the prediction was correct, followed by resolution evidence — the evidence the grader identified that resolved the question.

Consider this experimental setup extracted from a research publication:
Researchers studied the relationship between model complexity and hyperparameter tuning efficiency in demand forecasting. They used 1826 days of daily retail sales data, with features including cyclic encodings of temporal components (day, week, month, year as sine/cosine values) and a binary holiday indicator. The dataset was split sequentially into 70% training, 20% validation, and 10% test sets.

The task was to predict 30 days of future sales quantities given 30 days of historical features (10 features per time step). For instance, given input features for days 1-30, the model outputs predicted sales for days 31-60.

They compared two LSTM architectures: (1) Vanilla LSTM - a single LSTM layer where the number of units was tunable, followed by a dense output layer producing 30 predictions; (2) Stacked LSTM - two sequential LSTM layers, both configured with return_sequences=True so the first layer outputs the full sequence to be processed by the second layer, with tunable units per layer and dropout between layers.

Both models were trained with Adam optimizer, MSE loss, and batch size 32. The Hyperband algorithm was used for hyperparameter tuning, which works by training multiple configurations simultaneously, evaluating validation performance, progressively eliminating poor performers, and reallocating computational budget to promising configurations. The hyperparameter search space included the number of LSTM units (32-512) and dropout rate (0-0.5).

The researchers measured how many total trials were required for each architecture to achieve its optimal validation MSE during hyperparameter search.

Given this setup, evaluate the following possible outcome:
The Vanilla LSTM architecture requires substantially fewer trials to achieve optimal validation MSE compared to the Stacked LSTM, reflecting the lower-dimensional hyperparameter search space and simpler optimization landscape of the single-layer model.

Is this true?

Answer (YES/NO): YES